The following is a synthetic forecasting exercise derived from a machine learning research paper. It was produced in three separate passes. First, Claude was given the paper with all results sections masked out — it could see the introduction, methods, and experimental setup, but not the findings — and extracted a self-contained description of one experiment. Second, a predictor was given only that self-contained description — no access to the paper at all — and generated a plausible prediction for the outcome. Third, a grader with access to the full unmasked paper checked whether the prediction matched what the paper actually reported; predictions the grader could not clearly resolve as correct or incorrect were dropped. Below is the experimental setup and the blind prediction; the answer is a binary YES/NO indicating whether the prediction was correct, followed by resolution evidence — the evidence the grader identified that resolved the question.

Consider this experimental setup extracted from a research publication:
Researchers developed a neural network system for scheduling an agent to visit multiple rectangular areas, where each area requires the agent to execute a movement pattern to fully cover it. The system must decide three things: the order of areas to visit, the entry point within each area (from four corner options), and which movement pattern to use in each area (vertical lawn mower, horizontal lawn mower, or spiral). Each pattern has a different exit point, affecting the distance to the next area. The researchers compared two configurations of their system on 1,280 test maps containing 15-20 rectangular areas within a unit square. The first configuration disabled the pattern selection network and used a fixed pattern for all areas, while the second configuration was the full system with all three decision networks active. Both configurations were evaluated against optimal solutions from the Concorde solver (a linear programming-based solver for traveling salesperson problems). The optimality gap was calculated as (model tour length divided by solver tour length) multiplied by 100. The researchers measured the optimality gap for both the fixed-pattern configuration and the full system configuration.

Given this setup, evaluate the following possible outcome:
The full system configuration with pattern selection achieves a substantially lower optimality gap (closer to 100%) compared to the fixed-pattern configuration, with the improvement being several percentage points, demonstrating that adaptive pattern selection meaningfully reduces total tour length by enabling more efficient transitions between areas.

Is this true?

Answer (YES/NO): NO